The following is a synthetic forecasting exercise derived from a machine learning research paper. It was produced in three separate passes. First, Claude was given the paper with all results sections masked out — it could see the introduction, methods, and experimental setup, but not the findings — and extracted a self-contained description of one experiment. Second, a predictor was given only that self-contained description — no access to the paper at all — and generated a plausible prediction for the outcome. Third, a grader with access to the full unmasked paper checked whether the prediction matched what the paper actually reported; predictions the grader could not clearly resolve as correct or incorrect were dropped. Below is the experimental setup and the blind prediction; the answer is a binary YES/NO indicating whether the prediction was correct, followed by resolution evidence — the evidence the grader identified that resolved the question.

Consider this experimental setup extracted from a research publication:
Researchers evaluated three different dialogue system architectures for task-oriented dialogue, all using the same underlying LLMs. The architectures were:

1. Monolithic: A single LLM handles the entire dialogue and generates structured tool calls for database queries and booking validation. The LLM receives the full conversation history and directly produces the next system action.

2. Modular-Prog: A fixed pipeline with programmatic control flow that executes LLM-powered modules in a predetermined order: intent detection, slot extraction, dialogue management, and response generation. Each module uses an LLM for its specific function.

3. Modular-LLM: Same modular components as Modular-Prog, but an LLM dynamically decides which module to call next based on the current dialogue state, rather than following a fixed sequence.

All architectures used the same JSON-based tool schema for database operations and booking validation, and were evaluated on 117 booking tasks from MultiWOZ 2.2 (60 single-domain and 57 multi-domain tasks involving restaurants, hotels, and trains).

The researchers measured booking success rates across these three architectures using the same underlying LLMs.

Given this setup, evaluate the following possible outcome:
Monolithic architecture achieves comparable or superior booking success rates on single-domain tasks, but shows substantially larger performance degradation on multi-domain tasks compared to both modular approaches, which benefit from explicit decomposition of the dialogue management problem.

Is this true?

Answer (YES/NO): NO